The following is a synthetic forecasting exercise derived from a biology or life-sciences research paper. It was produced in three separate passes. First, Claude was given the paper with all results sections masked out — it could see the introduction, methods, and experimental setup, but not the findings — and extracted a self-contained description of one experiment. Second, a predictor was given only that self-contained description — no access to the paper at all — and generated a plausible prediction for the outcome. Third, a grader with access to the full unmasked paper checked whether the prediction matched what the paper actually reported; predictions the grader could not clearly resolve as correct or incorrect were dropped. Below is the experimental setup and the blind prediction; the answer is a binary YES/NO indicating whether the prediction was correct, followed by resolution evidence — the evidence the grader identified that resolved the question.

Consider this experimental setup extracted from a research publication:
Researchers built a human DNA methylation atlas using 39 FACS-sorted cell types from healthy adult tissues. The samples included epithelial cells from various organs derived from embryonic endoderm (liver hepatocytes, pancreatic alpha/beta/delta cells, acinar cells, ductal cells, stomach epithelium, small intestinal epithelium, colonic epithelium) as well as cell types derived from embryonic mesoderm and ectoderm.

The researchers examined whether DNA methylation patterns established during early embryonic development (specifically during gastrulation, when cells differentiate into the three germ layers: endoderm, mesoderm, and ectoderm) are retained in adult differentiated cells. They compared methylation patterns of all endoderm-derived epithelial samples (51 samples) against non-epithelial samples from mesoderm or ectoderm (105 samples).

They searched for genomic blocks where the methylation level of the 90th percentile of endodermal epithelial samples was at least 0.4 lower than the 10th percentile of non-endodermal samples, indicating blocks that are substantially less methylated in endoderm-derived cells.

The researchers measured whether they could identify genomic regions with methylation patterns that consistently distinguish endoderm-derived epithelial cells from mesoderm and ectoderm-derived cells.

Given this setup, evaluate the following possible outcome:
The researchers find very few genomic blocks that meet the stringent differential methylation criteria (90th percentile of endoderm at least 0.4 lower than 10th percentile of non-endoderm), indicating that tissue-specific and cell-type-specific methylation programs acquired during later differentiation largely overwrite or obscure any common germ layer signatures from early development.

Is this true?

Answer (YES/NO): NO